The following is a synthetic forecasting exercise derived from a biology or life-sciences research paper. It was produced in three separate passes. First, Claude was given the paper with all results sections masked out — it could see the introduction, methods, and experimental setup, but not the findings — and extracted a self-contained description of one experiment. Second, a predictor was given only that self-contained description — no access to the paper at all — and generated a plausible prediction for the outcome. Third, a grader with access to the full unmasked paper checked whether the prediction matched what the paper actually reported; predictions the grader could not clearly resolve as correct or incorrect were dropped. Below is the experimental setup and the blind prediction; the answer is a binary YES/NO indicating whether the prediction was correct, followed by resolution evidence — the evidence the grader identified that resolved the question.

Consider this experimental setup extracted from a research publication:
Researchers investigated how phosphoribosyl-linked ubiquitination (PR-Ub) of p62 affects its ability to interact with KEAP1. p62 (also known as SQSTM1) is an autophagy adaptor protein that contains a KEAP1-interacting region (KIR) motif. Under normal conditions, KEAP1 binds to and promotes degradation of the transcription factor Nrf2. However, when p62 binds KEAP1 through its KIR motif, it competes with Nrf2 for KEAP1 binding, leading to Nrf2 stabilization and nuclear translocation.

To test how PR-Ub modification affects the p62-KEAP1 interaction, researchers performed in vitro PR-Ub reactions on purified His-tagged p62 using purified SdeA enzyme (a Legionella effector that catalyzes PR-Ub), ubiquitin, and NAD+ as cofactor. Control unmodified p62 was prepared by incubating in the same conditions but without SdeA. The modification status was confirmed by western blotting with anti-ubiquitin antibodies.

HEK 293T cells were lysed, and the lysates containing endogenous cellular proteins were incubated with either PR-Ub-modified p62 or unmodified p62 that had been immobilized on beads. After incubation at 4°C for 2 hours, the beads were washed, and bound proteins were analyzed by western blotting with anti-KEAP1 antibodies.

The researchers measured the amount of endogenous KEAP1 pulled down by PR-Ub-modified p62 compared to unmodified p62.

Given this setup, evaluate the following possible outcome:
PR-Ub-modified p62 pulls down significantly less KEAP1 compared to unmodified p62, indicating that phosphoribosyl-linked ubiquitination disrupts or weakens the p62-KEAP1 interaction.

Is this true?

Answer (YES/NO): YES